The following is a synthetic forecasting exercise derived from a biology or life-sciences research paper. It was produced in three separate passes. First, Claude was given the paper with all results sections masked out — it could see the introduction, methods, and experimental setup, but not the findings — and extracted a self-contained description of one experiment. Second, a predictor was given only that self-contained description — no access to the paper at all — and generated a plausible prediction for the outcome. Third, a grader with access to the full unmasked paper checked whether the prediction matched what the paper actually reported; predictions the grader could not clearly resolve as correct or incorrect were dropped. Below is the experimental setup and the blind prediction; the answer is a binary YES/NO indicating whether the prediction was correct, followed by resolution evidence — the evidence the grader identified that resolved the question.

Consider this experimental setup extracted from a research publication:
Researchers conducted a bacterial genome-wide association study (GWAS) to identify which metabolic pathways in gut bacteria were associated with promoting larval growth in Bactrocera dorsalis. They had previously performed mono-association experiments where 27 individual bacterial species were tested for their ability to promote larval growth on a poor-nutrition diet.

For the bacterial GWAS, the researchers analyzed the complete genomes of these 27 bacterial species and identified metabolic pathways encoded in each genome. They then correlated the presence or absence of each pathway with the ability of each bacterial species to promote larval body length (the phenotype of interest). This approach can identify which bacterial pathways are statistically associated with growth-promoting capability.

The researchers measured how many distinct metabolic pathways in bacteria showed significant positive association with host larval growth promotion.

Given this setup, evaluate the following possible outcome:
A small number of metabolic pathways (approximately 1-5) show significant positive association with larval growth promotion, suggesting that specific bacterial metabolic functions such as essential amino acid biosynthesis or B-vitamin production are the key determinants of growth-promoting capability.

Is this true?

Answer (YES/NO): NO